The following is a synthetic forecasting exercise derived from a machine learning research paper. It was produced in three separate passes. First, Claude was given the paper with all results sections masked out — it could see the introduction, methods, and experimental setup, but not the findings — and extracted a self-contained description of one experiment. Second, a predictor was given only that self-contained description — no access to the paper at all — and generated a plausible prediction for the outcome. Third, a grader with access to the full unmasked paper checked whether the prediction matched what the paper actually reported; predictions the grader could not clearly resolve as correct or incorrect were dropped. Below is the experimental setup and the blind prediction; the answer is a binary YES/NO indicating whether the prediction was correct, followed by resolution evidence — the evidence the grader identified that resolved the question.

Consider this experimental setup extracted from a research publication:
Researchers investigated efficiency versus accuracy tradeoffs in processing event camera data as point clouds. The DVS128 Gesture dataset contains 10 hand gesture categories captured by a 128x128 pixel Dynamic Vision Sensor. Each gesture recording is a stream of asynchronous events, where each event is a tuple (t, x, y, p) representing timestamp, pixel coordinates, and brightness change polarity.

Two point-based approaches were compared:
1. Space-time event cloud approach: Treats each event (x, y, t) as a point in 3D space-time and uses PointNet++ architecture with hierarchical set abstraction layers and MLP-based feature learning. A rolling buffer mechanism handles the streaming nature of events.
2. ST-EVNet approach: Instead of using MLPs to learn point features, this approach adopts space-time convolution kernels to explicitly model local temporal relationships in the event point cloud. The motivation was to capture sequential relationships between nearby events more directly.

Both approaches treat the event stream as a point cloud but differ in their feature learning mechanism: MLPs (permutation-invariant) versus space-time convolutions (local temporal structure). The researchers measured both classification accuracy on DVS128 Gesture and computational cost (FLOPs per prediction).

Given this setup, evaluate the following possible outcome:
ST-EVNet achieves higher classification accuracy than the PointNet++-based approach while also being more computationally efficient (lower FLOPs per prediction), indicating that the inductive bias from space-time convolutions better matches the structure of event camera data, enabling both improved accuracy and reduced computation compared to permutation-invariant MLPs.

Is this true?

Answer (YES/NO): NO